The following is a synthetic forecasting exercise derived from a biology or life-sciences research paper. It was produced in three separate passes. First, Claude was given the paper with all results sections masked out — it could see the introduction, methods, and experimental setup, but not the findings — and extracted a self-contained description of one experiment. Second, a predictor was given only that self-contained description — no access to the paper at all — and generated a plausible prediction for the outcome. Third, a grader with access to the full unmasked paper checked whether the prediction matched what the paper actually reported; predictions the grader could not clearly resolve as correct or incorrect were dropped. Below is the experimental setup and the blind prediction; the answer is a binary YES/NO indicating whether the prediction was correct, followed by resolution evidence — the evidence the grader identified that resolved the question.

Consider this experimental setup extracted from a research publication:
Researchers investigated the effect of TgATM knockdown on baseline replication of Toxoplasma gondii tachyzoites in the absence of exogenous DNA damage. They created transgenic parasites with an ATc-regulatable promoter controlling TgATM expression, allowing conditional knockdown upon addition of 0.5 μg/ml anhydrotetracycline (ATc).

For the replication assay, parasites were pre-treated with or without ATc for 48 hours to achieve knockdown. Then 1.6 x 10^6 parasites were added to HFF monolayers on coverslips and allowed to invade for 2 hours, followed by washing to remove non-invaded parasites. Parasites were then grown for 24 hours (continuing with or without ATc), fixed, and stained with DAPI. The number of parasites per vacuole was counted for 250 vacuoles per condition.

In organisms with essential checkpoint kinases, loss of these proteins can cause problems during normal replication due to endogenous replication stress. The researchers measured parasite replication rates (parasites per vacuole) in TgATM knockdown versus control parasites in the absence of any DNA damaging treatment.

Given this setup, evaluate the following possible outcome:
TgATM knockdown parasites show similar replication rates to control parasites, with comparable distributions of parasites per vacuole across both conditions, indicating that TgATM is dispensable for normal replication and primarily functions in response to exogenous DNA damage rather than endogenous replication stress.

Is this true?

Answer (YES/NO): YES